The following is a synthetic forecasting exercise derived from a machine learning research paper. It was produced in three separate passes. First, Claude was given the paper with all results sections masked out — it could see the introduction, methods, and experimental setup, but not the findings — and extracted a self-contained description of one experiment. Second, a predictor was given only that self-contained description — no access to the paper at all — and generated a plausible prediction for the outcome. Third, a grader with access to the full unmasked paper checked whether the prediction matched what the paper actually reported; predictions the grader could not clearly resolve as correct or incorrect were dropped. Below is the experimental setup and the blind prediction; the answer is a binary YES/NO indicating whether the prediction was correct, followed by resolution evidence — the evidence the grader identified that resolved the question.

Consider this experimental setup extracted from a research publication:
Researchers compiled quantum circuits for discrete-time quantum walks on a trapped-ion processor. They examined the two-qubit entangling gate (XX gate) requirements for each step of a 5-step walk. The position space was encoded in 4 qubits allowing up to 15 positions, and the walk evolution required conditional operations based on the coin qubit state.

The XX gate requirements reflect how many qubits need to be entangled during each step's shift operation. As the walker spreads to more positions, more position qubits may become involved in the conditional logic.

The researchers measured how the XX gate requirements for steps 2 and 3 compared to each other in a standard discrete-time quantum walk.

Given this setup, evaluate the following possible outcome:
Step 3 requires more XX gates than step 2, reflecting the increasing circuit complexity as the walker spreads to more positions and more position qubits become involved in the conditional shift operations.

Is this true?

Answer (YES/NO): NO